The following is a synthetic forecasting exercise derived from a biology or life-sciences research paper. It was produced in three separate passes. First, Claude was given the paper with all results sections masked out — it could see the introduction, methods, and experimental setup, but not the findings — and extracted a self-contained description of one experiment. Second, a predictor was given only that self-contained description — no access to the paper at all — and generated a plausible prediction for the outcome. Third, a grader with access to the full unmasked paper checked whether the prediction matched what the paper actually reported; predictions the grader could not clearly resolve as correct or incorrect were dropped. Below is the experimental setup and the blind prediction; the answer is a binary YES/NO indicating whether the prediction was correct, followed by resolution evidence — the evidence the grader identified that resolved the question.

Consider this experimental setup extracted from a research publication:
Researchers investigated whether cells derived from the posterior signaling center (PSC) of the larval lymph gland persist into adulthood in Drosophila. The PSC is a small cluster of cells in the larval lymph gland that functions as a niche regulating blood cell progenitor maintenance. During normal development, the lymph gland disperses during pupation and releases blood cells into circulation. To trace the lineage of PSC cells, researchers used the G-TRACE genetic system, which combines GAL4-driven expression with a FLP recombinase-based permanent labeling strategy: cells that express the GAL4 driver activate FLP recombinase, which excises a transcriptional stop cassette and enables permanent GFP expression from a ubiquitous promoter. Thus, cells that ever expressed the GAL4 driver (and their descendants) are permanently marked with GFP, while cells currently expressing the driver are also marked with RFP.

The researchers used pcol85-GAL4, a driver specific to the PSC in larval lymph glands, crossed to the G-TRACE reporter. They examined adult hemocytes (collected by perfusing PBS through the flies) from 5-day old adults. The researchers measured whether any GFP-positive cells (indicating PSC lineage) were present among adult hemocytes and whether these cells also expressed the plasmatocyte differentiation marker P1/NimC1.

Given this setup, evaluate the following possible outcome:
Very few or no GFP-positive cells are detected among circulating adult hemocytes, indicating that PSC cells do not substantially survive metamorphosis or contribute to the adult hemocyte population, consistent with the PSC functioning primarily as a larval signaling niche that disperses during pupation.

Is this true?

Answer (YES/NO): NO